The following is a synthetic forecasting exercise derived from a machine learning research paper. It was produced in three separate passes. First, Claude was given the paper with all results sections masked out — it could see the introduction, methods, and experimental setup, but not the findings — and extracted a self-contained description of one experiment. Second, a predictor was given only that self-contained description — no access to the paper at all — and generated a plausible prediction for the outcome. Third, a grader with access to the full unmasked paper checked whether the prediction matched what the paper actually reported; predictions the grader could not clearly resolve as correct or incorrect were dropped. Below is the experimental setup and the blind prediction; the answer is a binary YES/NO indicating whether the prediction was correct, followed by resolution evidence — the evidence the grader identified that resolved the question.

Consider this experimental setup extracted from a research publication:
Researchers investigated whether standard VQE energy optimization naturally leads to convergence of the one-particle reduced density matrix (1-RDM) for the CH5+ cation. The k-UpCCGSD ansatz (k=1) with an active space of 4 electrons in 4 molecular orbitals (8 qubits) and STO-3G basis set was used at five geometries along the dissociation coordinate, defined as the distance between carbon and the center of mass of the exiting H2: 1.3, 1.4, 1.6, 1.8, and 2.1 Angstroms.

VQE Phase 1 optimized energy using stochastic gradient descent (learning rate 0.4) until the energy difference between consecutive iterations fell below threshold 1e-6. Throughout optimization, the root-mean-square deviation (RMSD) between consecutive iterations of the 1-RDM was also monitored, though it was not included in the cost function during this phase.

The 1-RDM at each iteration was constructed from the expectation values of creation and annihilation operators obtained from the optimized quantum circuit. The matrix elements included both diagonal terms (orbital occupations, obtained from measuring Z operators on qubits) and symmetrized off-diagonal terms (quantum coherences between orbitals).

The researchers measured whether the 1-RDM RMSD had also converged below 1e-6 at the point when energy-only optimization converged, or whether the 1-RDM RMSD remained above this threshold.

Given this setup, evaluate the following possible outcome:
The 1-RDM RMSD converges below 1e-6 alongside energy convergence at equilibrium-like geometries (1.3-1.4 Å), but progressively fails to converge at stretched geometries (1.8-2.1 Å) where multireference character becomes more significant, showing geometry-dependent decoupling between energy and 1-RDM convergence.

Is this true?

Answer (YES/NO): NO